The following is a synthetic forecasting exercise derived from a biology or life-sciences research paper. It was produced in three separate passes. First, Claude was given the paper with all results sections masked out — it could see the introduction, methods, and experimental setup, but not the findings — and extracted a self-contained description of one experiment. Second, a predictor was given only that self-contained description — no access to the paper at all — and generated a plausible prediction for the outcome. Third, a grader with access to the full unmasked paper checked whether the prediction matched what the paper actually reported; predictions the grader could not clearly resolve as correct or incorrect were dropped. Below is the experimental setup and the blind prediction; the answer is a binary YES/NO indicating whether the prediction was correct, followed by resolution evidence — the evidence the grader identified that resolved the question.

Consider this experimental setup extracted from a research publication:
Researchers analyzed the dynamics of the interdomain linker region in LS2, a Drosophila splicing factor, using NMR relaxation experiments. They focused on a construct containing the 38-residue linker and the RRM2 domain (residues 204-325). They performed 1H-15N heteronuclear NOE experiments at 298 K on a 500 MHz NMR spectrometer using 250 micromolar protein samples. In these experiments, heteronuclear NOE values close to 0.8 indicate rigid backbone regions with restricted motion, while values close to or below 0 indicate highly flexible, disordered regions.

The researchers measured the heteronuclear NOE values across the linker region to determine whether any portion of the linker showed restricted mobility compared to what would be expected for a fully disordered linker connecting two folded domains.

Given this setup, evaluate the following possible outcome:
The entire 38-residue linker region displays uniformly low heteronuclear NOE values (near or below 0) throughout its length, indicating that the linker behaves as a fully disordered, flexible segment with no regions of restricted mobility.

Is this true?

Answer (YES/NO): NO